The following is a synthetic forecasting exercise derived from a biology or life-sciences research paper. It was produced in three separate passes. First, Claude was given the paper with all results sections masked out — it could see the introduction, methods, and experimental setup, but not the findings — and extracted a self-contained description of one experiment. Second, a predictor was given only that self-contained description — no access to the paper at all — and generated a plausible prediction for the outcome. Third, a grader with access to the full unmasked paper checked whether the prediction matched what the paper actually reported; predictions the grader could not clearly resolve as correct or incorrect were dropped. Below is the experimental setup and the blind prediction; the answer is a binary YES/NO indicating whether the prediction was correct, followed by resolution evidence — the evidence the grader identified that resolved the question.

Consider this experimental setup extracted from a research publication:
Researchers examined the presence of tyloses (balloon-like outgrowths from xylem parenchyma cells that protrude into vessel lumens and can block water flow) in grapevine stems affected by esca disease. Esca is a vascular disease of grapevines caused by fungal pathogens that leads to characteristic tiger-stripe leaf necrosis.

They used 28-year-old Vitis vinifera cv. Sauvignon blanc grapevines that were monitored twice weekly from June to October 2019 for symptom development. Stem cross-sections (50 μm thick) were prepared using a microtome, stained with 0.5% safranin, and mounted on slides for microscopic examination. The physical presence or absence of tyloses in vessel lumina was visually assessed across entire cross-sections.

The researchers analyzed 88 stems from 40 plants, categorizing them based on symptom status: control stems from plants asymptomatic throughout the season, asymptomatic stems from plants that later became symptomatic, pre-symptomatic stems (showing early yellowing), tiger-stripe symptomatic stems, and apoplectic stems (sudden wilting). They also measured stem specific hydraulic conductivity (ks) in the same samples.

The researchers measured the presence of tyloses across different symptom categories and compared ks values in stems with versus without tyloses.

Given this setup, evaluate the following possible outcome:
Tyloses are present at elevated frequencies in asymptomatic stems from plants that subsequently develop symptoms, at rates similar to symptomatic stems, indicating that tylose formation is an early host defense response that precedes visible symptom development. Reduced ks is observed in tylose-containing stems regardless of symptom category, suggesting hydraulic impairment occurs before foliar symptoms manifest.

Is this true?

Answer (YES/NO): NO